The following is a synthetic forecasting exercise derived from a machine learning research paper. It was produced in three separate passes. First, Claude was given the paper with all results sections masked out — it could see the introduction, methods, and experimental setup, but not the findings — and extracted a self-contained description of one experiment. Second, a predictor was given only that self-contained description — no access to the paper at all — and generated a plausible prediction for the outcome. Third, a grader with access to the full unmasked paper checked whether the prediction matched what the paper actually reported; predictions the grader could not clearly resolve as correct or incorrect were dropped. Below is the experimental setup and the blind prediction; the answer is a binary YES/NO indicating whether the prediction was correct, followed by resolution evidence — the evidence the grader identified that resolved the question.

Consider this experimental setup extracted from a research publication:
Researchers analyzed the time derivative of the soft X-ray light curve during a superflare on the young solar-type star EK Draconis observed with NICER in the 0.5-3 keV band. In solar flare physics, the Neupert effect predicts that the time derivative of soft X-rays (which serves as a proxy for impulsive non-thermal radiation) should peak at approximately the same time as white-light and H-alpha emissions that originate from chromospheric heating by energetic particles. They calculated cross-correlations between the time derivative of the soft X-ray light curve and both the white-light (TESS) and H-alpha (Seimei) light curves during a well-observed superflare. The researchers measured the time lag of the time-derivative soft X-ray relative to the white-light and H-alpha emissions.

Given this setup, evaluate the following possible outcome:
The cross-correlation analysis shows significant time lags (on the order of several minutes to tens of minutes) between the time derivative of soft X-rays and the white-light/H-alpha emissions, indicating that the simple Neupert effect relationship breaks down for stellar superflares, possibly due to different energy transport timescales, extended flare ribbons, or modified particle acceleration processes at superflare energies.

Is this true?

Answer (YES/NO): NO